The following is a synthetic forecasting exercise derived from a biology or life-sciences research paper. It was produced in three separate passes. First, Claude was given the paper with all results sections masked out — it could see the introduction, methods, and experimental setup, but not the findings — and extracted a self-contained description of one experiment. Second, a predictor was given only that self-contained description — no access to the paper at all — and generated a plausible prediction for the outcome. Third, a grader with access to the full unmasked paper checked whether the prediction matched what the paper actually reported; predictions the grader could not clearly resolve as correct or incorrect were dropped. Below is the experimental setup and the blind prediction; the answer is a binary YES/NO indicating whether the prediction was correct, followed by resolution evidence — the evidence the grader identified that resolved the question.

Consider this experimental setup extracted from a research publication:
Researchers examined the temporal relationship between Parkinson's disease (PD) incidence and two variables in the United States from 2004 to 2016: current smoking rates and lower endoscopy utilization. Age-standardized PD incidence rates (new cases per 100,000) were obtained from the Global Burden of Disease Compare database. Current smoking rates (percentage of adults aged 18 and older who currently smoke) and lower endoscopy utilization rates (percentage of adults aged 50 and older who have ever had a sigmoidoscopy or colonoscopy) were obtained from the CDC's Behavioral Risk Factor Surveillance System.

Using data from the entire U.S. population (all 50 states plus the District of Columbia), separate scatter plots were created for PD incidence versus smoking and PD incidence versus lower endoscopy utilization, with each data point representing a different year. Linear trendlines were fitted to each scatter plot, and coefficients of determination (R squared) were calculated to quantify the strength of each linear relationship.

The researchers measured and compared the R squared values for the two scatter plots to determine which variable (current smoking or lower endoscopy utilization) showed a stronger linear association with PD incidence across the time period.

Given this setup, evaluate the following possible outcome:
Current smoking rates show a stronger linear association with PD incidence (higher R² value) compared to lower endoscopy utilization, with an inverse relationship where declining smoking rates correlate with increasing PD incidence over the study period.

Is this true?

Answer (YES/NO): NO